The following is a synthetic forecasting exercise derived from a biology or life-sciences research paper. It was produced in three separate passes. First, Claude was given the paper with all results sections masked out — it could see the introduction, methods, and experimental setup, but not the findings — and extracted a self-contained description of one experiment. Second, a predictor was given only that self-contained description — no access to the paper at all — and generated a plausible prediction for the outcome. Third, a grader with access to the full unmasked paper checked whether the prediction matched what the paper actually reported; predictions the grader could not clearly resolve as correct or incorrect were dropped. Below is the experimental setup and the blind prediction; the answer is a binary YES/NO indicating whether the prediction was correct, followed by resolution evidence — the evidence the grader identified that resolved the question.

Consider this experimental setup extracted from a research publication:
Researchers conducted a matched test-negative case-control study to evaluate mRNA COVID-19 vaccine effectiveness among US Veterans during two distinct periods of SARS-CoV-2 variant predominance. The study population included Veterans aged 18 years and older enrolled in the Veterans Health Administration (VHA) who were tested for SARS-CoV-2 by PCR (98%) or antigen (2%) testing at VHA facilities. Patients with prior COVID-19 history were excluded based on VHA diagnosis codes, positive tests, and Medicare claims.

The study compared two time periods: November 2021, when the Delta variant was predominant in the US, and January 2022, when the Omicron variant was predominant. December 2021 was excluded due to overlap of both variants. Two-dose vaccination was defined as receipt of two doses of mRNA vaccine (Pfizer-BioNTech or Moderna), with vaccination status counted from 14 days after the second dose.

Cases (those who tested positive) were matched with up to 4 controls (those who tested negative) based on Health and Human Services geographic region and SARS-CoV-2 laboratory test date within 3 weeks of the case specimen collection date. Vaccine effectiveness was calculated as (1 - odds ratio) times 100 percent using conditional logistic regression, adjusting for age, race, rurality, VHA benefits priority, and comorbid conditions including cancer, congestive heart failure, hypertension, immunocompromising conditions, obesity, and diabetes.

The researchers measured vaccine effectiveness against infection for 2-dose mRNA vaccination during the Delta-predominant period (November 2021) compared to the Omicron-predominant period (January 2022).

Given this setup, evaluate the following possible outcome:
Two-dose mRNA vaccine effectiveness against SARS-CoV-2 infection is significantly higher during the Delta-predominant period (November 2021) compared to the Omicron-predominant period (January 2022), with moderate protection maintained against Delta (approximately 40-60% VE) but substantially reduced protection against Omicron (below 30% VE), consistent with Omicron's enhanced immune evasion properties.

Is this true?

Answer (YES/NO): YES